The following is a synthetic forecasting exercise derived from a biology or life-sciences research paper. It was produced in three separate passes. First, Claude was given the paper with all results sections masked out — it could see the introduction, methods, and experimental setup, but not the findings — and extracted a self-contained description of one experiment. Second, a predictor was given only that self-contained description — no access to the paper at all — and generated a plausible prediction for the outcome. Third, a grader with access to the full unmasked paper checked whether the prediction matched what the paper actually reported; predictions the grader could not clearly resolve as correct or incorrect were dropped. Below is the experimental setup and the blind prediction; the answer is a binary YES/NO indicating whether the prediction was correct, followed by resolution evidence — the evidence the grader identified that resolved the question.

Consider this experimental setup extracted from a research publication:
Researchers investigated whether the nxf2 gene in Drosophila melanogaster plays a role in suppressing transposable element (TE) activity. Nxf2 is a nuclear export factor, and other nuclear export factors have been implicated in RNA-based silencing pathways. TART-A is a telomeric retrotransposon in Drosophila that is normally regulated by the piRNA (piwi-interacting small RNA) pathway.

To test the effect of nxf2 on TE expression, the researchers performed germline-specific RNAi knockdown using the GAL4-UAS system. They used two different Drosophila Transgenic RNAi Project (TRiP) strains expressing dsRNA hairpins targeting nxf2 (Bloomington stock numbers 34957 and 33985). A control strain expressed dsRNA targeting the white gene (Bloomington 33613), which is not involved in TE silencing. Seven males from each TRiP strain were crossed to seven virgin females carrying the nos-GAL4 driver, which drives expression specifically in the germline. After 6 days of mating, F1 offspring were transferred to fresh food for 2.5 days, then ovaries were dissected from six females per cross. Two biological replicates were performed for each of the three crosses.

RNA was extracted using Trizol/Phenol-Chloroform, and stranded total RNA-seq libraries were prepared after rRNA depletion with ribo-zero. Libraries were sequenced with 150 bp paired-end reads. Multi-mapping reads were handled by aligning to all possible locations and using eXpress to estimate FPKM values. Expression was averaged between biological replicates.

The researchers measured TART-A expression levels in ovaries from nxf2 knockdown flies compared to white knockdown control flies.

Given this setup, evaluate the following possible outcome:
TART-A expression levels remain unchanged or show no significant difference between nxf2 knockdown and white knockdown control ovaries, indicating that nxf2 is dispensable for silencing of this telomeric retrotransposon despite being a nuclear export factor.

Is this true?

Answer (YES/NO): NO